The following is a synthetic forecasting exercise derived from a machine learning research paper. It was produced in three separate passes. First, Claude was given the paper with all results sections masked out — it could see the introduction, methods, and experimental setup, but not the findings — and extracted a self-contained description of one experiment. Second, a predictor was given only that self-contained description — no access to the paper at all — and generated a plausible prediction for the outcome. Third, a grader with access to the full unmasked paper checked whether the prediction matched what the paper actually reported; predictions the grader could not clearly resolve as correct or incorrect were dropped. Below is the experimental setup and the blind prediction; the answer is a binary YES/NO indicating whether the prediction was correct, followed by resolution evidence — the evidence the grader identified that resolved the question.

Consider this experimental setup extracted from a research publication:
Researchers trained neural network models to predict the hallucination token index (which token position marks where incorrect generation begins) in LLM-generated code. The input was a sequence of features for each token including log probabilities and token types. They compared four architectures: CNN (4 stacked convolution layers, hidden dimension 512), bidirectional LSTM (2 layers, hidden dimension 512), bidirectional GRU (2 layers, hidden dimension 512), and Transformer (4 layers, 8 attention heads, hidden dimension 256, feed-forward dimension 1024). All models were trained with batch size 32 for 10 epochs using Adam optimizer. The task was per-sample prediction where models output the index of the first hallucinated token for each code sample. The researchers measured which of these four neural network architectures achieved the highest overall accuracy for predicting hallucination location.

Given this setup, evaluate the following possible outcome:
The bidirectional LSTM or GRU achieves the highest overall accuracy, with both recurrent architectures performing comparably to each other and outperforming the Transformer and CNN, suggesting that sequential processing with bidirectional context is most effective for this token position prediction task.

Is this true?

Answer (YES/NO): NO